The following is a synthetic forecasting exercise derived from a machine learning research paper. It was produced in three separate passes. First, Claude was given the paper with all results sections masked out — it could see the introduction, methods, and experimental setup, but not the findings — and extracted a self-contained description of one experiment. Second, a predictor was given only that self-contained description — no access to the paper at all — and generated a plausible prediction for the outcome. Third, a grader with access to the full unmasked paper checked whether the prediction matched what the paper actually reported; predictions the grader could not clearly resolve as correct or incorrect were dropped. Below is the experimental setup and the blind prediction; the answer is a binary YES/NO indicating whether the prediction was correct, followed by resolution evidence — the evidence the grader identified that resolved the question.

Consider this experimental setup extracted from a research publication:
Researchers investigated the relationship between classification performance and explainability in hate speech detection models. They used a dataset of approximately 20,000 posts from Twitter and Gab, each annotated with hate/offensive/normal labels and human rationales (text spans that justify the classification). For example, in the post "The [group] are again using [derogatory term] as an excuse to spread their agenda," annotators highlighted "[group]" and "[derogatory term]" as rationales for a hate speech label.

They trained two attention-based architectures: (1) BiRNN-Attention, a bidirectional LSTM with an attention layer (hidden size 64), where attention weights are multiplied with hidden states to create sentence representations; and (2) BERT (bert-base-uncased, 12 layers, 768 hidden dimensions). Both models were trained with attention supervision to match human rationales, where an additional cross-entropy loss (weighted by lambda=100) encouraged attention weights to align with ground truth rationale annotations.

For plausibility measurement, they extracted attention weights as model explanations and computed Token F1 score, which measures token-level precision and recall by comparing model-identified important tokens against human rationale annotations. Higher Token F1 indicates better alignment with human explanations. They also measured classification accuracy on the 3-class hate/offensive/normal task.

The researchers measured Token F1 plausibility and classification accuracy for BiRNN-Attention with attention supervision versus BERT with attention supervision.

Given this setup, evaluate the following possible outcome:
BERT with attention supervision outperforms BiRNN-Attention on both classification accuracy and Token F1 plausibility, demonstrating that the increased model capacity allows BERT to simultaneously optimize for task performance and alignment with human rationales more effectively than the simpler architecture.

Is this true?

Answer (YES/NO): NO